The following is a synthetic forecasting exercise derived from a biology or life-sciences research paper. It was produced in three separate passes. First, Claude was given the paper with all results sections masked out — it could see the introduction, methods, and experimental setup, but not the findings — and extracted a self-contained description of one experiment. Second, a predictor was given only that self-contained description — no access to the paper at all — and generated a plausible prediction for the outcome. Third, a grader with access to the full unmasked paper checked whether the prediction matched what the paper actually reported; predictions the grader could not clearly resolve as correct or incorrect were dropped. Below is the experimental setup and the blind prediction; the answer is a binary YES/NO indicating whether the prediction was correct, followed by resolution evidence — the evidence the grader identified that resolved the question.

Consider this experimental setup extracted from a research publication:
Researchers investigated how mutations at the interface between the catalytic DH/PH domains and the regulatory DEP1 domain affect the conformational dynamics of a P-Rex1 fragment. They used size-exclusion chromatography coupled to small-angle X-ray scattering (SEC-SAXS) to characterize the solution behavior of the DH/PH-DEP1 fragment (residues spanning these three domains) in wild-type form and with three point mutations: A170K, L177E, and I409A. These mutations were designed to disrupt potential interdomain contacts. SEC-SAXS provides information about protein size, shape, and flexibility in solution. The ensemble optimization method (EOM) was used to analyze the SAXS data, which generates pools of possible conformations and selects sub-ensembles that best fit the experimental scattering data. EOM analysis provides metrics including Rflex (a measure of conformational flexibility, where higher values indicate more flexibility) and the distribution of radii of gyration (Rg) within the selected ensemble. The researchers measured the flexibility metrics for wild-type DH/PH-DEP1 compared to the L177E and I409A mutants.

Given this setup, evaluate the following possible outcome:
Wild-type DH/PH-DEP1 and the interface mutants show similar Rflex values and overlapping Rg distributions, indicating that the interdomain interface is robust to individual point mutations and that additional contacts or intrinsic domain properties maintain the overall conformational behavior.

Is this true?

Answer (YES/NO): NO